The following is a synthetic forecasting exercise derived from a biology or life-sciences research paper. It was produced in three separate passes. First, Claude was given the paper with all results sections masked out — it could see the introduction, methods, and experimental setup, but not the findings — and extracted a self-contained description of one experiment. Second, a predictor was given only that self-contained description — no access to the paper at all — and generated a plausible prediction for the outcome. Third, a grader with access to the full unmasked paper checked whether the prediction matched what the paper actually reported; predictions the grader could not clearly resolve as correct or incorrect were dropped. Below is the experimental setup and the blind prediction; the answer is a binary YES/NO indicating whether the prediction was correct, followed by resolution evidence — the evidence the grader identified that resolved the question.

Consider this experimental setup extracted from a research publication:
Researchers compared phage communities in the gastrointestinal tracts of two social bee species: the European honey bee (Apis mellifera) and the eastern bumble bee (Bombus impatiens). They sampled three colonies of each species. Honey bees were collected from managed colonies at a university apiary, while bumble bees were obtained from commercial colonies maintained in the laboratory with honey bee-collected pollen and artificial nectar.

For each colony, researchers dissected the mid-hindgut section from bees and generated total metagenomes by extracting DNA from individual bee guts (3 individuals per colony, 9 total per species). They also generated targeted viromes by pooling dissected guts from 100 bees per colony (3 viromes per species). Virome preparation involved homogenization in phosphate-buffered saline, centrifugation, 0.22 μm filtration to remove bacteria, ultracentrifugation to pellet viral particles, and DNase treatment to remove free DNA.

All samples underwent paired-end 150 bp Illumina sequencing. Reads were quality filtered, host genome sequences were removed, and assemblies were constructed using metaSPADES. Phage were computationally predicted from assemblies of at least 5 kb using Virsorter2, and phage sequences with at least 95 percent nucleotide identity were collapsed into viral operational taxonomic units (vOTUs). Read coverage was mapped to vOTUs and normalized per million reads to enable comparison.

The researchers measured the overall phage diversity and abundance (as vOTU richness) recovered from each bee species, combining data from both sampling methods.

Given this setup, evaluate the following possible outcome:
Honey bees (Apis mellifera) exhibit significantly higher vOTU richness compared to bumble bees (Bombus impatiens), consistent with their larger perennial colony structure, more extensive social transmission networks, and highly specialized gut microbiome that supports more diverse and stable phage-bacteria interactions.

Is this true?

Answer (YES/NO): YES